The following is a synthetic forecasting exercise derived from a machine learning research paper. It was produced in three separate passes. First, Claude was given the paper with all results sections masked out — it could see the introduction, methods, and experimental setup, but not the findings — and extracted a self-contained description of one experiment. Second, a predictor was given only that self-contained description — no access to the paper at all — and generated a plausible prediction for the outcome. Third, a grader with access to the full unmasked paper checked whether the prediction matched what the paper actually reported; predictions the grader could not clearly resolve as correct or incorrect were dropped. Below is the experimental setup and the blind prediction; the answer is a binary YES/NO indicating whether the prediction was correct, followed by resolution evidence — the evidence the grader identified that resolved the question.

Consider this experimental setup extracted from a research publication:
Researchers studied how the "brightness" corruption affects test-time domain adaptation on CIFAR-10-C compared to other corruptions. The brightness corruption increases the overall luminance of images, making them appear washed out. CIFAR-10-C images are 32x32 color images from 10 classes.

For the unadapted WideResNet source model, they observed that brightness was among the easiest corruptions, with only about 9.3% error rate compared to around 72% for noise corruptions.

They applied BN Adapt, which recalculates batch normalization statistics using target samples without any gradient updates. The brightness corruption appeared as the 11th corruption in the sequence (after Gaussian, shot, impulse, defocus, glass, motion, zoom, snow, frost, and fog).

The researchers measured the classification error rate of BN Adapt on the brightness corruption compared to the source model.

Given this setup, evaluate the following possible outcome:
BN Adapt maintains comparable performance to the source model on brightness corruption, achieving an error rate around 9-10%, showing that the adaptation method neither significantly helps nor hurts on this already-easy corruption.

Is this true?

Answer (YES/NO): NO